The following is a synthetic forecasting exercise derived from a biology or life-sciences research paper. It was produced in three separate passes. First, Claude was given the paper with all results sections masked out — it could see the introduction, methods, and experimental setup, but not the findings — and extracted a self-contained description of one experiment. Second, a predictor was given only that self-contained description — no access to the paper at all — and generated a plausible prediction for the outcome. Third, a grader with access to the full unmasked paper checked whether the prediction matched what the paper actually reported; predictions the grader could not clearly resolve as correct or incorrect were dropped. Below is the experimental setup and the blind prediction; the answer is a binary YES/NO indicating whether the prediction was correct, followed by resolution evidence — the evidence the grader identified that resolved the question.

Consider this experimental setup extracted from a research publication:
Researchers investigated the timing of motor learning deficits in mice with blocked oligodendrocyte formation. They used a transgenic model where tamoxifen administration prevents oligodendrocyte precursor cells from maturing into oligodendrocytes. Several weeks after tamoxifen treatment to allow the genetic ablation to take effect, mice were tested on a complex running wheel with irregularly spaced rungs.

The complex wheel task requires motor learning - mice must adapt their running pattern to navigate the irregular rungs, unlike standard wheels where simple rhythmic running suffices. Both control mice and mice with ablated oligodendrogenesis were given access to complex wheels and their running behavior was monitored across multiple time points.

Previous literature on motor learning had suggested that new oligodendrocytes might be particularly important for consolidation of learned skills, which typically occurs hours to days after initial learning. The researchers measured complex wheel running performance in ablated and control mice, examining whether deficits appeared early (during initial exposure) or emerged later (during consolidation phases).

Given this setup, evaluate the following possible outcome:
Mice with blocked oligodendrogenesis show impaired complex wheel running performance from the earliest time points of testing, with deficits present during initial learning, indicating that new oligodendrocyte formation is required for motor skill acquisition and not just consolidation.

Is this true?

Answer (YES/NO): YES